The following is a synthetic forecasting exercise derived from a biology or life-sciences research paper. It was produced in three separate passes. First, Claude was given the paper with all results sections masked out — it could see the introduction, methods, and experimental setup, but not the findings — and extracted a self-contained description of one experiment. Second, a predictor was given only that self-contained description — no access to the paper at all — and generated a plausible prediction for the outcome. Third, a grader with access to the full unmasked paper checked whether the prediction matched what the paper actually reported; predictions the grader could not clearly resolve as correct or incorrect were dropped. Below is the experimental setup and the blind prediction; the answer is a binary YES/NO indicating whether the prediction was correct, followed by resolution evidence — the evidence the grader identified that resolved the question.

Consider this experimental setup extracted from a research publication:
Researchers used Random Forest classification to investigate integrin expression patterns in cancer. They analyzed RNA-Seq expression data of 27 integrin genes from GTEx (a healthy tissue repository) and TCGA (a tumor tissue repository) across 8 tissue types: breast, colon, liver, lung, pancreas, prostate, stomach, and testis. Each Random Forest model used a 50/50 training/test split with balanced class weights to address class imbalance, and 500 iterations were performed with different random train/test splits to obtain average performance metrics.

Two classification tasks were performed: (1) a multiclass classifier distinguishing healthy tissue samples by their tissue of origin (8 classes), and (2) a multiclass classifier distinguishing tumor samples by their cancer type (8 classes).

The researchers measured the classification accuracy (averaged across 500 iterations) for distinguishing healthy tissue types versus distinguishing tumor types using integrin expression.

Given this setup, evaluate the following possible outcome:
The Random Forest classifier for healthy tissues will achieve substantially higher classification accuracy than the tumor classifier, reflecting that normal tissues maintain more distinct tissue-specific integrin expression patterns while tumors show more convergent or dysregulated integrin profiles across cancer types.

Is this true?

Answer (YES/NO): YES